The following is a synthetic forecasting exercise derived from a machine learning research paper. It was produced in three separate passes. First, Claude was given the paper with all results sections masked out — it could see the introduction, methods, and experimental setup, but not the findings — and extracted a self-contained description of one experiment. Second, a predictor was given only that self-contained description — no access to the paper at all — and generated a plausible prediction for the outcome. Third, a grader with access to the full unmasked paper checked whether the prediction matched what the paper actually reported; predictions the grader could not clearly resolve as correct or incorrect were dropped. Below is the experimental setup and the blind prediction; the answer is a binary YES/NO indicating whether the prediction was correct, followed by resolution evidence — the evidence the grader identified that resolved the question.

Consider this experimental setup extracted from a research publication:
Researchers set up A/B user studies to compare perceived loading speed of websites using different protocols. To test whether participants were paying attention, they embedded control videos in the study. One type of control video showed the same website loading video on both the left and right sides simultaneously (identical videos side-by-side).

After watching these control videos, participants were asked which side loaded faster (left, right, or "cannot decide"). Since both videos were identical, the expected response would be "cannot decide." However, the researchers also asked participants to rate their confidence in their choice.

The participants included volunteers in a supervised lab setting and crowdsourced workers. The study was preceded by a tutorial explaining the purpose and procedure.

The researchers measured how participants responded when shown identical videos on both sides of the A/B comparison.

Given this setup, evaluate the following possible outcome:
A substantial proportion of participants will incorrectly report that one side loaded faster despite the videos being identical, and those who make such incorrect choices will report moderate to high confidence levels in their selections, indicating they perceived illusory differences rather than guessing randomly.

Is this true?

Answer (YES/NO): NO